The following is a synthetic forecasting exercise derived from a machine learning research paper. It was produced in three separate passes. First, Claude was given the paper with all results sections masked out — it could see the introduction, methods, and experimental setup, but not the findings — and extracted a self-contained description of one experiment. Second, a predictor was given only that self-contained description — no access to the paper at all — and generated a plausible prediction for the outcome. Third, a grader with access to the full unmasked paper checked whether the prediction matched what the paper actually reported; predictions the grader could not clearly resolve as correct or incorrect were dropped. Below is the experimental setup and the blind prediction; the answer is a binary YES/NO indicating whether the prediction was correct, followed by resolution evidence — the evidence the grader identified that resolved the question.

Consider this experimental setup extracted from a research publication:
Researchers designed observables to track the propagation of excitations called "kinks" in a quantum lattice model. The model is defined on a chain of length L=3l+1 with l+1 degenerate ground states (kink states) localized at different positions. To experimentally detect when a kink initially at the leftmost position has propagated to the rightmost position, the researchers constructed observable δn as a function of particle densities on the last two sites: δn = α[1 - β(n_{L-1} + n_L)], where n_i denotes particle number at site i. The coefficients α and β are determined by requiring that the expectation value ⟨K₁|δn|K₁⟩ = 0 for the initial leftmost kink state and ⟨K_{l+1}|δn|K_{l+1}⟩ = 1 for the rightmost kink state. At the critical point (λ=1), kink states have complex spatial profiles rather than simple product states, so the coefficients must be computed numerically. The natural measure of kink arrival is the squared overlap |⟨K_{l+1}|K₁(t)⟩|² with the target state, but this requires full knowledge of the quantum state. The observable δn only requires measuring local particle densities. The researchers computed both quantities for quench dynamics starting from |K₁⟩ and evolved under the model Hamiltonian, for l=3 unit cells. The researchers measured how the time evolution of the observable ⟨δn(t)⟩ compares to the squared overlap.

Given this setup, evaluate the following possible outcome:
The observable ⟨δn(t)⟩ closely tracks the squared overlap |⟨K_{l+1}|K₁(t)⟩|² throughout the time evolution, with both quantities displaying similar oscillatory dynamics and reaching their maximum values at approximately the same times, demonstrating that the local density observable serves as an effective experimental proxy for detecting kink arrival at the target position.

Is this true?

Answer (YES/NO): YES